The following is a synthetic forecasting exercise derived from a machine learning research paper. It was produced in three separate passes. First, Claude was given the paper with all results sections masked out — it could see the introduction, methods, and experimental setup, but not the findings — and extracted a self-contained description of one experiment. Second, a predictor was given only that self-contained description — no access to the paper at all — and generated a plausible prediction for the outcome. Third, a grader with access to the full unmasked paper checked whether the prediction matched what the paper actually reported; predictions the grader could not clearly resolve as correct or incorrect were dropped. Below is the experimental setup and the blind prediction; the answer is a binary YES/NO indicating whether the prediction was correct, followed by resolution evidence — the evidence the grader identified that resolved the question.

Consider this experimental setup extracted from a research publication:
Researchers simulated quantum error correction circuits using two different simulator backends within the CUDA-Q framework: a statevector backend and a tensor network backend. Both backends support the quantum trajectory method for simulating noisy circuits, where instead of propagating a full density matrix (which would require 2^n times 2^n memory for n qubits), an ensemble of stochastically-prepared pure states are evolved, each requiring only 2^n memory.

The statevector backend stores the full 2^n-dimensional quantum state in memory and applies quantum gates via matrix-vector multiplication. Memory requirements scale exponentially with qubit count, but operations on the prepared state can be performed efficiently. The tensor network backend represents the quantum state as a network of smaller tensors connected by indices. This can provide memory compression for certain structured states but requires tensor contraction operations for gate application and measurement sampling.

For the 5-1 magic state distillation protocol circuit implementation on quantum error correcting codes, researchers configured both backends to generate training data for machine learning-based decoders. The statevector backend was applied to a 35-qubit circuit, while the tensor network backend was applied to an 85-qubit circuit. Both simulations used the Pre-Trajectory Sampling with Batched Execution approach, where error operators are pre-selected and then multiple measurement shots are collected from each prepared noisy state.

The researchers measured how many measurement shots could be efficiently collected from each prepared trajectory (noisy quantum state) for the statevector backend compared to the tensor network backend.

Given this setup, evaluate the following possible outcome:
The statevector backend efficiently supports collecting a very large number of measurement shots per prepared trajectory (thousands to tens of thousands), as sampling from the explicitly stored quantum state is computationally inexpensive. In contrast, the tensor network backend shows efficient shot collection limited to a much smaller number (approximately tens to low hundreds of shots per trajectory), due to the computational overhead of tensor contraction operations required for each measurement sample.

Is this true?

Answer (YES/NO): NO